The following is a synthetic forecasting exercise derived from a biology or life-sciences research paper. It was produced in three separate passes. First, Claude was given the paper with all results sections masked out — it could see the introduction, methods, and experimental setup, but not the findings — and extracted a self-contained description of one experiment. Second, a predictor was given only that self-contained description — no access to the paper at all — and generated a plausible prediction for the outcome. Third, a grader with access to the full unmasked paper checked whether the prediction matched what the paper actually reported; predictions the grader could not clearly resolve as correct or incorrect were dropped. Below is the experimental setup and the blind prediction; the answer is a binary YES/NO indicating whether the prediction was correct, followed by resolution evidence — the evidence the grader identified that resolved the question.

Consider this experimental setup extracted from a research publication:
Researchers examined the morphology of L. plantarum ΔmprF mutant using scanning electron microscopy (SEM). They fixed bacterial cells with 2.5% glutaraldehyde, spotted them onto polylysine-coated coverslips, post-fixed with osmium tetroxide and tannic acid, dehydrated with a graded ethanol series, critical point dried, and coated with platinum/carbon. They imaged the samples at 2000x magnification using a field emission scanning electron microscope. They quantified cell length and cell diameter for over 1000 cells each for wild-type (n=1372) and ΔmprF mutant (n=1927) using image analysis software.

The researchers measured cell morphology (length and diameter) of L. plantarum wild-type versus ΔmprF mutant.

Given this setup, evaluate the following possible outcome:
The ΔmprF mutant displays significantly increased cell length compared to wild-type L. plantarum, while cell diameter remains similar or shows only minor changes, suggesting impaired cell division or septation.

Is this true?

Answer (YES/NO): NO